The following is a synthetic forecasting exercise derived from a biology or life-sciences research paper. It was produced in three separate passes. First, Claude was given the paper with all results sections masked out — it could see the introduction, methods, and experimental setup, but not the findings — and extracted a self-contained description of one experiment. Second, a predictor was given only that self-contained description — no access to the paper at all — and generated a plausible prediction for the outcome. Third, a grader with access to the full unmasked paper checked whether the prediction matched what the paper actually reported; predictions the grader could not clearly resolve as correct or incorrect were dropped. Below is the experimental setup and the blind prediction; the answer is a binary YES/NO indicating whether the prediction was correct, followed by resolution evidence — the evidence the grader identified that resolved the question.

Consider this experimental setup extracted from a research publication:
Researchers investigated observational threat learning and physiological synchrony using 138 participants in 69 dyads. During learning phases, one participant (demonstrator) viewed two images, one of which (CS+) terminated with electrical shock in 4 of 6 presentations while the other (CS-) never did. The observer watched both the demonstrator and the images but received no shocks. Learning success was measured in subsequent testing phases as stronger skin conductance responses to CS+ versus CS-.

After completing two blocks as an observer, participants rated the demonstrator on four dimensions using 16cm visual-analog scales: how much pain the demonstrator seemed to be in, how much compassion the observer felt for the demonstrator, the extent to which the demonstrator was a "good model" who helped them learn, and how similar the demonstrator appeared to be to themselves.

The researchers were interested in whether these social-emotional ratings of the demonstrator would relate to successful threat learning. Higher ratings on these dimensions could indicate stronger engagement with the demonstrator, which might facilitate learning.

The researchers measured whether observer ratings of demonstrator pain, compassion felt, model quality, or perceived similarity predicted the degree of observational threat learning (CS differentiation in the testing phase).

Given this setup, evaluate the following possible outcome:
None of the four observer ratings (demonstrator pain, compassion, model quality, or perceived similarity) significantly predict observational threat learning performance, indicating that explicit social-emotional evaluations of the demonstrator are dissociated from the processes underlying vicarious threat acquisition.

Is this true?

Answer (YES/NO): YES